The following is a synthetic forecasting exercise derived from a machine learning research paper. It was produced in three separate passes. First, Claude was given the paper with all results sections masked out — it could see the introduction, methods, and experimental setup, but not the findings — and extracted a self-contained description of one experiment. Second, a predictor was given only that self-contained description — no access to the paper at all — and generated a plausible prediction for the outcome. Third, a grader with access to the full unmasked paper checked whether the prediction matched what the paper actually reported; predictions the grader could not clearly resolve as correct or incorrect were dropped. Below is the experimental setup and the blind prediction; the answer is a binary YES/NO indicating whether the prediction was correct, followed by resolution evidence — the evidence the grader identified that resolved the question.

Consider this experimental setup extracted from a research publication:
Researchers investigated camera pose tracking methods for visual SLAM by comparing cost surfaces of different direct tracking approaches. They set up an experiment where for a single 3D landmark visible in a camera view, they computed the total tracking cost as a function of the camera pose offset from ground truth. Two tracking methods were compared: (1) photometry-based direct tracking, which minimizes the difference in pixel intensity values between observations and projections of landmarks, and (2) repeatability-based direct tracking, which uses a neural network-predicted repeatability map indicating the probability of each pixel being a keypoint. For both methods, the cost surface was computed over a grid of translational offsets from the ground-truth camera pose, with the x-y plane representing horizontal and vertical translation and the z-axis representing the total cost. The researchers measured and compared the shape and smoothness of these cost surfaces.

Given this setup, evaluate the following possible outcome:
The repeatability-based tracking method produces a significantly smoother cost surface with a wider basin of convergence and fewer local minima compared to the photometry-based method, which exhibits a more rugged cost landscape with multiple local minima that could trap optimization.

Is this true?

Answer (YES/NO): YES